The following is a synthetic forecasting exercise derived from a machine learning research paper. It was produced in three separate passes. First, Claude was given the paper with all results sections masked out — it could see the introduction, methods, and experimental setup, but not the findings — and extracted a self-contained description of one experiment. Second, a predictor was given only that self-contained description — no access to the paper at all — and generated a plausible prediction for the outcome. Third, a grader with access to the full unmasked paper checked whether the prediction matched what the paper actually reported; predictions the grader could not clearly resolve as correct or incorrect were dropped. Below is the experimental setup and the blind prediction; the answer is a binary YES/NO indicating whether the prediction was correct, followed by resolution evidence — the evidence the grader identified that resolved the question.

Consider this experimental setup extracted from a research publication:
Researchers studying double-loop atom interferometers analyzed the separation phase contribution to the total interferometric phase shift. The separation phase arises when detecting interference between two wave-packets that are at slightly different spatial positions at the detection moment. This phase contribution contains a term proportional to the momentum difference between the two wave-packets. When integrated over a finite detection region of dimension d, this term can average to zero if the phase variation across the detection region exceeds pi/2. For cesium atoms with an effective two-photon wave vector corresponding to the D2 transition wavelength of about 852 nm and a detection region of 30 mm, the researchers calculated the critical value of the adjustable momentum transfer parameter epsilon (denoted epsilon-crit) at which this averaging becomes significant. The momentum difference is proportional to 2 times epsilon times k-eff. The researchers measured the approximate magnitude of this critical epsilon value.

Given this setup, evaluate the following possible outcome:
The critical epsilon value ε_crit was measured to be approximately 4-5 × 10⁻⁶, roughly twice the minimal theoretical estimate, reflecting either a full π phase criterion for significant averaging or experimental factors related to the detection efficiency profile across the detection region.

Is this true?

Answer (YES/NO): NO